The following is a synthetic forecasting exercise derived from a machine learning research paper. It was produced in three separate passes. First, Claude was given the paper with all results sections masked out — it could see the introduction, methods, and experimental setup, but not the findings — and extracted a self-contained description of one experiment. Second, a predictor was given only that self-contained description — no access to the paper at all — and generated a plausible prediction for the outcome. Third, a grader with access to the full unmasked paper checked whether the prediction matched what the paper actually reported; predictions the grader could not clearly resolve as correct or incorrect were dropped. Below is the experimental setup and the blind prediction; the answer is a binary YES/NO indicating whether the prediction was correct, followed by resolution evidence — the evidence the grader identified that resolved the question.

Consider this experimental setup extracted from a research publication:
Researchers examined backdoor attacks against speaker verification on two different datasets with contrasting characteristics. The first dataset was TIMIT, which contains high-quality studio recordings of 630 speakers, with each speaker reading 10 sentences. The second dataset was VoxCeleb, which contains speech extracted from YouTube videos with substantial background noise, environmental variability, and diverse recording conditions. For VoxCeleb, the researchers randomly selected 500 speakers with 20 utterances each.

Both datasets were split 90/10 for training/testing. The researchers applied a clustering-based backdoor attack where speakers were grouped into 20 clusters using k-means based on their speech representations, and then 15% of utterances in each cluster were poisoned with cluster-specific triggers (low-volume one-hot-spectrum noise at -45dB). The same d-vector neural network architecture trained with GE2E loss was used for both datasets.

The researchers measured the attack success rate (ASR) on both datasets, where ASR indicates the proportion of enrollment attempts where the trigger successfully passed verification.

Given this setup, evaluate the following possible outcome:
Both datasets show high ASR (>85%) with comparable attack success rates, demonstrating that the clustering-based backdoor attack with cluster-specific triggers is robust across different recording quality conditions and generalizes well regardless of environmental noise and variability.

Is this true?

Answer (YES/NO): NO